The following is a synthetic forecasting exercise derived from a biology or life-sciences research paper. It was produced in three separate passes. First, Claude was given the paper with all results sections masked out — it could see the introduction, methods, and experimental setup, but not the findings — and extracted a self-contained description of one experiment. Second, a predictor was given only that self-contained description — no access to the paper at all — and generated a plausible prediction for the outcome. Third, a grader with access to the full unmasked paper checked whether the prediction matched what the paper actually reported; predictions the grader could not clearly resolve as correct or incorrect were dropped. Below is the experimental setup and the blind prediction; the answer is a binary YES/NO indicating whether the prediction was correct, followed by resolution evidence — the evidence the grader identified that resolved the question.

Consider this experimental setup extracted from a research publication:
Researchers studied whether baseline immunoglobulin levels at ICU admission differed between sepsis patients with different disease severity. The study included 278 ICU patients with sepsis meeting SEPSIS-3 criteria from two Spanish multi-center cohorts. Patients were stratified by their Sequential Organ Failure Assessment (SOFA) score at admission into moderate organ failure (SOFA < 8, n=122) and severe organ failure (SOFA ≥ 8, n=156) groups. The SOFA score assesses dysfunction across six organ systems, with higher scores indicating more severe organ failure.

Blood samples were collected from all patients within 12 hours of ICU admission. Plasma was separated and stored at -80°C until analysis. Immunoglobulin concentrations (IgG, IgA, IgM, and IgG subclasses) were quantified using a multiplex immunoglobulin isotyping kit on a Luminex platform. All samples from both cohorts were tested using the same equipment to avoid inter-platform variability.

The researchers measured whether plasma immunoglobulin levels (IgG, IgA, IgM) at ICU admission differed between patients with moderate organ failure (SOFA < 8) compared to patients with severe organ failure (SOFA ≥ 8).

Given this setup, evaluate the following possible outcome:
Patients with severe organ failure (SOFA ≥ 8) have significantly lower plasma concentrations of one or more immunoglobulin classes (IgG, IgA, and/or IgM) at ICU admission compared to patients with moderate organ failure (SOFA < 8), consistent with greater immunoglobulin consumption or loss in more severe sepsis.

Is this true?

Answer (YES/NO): NO